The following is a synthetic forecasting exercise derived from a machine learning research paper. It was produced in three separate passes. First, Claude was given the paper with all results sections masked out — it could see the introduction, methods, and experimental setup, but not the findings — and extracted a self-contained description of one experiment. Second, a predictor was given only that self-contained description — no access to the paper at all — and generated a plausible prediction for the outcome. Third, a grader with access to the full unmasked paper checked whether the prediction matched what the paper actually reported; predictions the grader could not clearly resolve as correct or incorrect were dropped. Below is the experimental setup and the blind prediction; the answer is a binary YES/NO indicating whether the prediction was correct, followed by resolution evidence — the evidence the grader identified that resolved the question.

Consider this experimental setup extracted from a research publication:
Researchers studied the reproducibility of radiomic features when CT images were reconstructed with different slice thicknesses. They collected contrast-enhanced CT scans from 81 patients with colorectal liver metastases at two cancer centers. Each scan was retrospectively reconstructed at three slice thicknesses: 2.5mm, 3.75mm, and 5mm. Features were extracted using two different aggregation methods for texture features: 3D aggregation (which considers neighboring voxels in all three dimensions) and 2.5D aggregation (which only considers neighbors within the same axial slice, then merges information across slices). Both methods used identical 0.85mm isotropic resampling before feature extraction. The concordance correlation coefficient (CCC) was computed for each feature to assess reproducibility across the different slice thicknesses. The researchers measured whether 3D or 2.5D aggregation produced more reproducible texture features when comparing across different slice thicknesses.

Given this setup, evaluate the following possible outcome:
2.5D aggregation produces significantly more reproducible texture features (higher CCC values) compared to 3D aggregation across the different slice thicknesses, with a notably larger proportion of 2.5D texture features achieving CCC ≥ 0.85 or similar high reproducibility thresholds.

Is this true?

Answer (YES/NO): NO